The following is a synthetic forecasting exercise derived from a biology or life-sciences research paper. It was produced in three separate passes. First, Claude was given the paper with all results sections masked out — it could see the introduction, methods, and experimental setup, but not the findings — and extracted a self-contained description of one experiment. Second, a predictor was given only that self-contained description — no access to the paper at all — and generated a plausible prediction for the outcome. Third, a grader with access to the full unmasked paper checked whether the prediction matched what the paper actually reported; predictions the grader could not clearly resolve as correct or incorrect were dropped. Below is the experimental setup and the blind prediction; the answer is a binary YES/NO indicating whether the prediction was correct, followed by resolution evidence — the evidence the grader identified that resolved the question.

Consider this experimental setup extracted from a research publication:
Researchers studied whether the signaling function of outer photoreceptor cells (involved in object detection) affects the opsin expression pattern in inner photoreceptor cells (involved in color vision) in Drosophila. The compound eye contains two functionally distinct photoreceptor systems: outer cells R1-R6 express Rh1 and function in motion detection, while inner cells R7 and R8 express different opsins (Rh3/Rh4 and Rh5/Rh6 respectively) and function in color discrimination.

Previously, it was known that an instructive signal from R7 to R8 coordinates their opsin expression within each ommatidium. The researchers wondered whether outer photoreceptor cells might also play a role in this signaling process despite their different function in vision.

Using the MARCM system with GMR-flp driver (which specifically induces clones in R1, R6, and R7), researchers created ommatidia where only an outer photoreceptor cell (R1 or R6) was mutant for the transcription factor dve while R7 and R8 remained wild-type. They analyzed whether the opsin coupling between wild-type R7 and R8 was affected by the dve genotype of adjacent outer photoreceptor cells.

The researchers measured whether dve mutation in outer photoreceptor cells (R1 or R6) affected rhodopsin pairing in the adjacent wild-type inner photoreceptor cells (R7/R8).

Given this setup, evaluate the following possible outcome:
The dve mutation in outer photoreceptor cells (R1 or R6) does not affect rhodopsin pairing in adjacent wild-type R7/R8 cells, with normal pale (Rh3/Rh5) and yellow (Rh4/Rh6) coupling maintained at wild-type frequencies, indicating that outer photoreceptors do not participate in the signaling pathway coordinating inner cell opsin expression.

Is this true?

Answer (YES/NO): NO